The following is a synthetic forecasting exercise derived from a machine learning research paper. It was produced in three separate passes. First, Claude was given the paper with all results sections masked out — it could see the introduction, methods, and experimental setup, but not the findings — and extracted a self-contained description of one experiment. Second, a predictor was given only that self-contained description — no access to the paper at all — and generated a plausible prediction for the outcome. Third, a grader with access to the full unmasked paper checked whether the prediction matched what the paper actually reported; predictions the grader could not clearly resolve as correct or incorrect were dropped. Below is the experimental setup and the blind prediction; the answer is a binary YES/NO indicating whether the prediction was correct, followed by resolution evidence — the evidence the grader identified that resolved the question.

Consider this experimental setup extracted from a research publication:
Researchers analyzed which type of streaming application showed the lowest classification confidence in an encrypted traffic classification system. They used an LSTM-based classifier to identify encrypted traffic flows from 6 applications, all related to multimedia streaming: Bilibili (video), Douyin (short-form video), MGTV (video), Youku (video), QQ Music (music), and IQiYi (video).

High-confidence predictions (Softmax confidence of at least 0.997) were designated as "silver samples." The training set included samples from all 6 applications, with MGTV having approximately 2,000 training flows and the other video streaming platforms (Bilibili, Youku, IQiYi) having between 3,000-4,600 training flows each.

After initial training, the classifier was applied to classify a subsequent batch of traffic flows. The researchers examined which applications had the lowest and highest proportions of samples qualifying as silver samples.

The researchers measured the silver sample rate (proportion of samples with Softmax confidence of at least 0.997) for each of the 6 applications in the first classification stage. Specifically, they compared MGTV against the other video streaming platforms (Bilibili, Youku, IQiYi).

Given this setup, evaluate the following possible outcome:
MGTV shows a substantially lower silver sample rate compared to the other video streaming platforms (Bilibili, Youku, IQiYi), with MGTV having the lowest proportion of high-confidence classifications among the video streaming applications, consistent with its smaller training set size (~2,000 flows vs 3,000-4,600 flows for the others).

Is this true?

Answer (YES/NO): YES